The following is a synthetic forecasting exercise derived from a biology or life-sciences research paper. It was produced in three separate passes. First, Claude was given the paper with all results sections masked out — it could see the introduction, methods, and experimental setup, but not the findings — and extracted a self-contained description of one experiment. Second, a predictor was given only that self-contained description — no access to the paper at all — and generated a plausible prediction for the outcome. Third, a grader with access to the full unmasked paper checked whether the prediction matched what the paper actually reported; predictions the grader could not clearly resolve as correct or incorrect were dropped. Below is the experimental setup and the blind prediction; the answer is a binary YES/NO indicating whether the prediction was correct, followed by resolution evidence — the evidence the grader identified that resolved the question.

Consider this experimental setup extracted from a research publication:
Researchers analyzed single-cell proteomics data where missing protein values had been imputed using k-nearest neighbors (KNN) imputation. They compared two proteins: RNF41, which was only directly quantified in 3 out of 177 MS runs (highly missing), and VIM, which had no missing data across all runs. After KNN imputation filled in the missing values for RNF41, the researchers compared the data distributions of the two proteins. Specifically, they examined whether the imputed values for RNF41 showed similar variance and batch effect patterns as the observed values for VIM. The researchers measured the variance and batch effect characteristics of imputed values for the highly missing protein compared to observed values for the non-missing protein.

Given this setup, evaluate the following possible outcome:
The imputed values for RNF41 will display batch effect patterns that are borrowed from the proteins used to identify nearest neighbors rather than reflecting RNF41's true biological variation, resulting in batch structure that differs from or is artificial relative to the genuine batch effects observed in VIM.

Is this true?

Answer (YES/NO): NO